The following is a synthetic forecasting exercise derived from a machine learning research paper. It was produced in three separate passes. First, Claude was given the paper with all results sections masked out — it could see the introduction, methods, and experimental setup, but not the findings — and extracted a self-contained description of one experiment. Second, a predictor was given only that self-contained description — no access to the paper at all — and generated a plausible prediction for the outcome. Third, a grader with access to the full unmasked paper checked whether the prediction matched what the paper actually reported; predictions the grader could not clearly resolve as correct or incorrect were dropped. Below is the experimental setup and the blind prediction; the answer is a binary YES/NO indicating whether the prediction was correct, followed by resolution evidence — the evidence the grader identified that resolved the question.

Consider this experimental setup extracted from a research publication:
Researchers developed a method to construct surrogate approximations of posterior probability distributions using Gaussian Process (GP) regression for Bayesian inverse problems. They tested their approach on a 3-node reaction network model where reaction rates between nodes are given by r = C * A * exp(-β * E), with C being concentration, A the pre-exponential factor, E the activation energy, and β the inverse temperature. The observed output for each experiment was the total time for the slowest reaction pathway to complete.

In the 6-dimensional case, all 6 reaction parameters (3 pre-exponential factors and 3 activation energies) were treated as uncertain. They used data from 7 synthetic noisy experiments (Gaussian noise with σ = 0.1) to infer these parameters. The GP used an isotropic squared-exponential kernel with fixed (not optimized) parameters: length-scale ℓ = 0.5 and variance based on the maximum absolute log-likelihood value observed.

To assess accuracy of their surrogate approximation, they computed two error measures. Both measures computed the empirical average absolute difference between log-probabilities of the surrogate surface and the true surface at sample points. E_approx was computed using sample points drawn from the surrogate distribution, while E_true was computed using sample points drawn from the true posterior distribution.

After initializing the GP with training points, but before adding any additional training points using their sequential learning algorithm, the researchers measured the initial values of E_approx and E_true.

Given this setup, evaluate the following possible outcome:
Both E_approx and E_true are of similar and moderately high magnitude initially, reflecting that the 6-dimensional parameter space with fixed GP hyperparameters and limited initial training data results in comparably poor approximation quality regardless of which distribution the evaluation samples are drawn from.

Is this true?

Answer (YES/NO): NO